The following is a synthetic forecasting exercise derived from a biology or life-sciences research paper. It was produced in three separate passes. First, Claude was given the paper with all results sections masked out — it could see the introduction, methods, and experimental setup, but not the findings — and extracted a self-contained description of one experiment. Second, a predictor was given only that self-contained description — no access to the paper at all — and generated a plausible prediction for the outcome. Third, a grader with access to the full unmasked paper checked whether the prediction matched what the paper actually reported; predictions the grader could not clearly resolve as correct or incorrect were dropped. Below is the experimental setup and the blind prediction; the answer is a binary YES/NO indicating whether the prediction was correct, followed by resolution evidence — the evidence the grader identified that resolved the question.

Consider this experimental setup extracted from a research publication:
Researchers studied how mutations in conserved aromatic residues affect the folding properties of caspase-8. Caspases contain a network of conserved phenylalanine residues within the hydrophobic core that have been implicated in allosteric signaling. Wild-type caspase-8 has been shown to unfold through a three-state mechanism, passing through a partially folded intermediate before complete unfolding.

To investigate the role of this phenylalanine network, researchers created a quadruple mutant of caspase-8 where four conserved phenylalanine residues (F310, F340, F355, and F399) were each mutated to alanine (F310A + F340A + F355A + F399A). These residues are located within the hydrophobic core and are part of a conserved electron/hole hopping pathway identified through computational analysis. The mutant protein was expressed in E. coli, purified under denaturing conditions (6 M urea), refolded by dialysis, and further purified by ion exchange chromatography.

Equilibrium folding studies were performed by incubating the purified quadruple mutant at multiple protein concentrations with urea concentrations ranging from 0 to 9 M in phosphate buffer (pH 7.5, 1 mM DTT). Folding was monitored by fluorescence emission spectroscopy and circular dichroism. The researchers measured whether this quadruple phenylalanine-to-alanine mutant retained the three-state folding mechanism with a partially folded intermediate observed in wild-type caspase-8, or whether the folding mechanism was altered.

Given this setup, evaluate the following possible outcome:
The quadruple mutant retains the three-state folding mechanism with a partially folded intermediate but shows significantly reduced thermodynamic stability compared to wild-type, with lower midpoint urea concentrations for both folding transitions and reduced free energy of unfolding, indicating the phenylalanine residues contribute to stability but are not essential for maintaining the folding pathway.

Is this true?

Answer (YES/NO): NO